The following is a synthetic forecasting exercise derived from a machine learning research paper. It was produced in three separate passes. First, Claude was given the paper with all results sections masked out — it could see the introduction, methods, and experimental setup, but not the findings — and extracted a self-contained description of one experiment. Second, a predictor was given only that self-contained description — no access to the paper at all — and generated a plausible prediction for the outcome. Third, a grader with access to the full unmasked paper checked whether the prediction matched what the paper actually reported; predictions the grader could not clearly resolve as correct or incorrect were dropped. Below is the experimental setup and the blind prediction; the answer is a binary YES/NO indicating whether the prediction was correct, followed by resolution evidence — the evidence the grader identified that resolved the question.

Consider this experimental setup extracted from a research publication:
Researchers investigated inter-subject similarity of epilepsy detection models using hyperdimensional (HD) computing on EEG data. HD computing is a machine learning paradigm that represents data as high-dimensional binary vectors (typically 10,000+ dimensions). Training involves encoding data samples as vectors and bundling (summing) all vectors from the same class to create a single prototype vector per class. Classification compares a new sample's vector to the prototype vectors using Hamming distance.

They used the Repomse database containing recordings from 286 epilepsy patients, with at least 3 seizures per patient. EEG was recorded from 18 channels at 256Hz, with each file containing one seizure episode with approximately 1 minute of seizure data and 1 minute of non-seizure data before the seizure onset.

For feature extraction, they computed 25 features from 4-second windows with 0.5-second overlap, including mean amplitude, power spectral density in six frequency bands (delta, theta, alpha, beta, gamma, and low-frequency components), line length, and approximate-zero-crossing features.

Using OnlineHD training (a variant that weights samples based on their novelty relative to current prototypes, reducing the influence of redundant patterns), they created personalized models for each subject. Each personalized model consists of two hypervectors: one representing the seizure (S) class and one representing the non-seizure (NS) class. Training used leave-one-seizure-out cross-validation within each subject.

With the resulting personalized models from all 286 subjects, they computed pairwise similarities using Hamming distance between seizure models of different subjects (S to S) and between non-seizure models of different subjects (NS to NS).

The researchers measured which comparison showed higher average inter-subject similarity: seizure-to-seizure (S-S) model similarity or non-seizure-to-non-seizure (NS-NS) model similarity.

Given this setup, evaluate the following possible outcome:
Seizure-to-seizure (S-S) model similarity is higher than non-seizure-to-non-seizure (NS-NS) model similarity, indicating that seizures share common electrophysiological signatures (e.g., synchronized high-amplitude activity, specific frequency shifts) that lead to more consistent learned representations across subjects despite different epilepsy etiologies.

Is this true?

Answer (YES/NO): NO